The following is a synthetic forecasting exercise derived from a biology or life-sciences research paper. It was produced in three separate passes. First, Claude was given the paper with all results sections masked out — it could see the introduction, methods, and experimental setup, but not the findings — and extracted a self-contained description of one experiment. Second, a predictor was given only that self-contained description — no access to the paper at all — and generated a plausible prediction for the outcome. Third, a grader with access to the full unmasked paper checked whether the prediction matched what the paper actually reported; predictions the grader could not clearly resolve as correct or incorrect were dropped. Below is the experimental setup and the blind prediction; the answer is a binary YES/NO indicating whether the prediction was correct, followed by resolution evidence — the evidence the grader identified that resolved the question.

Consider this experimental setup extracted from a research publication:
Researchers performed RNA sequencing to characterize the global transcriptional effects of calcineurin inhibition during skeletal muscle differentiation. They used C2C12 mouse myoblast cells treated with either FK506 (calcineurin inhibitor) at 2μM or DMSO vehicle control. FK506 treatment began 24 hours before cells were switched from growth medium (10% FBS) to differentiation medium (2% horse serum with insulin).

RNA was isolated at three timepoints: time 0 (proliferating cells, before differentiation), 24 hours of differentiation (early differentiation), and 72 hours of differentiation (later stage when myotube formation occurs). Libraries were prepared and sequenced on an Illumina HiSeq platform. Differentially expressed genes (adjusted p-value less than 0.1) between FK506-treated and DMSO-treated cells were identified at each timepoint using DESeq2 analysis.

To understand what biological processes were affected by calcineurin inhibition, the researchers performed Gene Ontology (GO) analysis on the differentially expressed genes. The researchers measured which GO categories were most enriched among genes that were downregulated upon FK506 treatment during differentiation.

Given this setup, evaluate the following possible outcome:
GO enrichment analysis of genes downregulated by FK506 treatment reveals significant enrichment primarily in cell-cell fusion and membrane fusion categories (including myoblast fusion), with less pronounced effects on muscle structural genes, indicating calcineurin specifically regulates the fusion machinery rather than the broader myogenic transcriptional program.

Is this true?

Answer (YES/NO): NO